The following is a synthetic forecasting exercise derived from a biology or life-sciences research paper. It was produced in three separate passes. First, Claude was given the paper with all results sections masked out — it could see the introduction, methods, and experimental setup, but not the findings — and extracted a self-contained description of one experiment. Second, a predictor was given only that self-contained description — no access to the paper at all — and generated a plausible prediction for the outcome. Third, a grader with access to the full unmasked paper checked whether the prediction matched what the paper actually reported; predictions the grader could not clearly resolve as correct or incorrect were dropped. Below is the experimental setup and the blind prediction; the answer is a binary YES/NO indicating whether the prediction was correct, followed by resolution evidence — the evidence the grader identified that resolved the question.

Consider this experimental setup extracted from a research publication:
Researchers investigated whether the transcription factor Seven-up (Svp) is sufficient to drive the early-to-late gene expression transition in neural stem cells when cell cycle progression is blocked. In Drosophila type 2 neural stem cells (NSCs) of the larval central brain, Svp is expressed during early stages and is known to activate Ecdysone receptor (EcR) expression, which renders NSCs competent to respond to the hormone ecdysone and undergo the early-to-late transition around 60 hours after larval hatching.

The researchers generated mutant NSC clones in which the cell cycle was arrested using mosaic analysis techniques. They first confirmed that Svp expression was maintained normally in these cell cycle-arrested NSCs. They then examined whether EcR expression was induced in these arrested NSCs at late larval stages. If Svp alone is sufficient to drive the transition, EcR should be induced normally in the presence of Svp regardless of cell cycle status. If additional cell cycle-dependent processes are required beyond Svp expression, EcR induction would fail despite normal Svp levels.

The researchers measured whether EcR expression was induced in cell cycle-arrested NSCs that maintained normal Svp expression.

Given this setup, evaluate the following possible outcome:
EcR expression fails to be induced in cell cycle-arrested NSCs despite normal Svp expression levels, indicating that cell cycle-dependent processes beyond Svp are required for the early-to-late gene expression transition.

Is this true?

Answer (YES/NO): YES